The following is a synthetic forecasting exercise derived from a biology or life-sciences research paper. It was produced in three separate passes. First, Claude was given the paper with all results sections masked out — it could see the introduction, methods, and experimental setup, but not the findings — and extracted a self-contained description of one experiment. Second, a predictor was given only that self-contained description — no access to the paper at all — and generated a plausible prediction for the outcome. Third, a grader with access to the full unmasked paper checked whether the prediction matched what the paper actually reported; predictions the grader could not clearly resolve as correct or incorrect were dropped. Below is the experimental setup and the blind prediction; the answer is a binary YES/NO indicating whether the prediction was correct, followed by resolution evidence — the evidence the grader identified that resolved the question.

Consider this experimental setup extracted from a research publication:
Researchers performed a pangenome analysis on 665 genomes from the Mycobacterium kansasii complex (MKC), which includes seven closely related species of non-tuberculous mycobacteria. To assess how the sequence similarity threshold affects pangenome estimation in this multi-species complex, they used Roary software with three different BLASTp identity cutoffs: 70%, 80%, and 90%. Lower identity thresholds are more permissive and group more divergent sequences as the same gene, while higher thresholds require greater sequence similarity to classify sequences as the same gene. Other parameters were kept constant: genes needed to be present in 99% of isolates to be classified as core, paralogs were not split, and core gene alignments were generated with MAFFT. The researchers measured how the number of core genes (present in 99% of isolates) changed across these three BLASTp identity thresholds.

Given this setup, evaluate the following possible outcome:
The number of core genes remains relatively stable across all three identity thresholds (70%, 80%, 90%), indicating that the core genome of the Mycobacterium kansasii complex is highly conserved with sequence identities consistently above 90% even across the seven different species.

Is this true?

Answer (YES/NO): NO